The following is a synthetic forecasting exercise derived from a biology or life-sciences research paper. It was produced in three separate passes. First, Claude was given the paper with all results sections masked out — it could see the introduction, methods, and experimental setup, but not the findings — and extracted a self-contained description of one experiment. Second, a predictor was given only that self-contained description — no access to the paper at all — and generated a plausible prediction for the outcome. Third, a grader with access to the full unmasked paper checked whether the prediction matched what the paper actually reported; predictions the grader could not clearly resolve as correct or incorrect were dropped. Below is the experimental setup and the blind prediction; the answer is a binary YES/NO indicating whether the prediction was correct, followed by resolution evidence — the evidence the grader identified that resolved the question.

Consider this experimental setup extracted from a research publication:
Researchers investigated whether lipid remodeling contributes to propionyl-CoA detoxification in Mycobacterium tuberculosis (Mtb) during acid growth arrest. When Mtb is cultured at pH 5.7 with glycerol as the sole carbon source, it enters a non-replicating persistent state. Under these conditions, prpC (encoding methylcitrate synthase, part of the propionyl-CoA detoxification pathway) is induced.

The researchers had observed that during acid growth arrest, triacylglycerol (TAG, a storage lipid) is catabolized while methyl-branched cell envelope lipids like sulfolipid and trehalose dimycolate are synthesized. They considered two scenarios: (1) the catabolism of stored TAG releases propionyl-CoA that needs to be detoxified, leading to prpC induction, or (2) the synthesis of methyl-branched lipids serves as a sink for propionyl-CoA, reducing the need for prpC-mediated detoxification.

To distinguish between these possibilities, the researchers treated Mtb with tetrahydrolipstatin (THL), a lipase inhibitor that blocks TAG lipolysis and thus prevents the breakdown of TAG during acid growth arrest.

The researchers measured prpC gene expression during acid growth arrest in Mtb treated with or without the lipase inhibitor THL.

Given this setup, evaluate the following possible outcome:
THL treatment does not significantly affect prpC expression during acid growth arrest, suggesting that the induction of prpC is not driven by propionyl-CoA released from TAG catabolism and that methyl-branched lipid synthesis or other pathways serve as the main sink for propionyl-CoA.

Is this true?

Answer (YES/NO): NO